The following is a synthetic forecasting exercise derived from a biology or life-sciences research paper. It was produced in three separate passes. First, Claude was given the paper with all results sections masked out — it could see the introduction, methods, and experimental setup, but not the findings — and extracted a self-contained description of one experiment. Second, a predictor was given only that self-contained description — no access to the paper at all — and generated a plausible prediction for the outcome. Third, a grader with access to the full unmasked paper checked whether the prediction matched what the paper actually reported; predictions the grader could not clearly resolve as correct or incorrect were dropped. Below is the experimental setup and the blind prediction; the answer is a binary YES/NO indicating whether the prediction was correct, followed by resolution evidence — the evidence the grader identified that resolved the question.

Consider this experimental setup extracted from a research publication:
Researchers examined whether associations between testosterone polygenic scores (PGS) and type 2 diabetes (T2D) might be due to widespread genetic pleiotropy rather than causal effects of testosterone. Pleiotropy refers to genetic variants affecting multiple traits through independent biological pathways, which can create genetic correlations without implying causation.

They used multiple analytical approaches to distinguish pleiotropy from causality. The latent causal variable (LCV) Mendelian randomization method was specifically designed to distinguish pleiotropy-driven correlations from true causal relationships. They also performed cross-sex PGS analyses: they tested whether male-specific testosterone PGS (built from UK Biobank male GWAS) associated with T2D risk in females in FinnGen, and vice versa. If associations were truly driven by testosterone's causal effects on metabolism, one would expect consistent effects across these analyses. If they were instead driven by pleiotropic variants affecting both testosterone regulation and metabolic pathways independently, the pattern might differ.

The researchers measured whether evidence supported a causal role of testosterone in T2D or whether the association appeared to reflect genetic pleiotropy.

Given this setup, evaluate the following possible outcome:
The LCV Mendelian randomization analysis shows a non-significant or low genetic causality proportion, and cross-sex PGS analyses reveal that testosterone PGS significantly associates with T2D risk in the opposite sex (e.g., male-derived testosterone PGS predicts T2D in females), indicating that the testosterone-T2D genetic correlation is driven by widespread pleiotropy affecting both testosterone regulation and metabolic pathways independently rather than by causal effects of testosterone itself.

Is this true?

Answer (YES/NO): YES